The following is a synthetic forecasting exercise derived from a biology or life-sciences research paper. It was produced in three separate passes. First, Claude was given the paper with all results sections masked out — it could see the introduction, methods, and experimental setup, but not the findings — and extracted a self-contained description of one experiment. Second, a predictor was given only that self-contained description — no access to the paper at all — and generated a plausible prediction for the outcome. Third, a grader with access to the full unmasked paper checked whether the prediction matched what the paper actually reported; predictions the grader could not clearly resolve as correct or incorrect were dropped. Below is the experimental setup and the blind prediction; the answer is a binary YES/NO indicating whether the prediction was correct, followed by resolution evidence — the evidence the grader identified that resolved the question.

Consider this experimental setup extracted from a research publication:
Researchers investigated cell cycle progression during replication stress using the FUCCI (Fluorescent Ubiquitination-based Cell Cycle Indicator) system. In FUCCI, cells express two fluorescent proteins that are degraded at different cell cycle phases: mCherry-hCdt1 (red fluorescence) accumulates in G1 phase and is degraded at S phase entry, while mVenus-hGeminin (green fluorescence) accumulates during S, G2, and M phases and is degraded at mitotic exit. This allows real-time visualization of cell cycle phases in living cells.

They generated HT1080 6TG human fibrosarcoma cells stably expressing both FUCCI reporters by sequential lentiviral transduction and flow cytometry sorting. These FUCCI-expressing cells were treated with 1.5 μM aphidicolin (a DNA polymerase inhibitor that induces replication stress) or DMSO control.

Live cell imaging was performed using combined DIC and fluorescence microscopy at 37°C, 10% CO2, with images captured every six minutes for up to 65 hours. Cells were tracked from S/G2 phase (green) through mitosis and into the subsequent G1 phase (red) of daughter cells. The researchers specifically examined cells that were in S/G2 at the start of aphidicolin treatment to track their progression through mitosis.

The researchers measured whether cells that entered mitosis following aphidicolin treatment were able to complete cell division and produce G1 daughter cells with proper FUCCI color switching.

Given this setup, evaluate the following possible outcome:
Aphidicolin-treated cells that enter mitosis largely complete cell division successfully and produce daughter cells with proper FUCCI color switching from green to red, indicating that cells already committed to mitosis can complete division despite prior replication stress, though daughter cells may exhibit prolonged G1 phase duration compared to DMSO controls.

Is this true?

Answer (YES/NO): NO